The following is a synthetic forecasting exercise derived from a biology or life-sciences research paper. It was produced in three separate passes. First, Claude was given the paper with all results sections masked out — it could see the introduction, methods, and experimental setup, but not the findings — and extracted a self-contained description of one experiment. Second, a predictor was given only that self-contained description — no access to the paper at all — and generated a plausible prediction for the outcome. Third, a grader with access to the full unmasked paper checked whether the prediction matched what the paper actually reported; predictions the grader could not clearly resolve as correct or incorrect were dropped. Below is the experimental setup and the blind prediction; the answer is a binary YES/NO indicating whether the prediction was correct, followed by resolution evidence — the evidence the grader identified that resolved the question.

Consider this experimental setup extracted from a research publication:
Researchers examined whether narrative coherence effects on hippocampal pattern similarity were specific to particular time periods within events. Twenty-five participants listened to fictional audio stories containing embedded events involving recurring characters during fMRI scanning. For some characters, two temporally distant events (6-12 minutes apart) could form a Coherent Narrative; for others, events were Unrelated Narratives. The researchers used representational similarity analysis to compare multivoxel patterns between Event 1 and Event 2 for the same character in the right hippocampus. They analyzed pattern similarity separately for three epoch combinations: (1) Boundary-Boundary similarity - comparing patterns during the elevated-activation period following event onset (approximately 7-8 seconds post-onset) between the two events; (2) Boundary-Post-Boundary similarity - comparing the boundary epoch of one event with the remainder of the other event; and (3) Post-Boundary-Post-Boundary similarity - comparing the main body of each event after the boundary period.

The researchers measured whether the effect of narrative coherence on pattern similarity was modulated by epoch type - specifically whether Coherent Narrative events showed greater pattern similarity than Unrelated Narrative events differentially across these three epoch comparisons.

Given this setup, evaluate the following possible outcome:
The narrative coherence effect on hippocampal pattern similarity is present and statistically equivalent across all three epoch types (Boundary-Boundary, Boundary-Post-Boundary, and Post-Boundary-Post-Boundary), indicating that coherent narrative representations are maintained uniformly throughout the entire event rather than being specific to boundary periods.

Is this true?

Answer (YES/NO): YES